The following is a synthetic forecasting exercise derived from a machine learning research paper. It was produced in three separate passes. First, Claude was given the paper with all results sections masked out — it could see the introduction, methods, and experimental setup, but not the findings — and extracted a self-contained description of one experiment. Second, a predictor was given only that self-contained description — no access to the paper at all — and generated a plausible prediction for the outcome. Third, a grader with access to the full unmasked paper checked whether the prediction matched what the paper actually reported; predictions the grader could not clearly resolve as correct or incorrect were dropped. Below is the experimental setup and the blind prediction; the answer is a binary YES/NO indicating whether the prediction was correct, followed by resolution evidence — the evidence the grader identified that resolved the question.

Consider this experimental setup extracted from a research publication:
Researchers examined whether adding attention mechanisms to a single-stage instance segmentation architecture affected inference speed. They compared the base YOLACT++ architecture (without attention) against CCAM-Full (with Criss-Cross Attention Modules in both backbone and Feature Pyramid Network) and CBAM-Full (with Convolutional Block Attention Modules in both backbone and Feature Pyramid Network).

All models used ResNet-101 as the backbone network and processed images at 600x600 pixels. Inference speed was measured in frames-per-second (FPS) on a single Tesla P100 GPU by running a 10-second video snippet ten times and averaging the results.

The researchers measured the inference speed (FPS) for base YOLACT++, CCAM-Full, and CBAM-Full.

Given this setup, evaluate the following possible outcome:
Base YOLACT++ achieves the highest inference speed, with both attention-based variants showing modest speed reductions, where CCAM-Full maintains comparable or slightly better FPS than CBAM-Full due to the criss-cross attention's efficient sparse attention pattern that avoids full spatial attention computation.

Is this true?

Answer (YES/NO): NO